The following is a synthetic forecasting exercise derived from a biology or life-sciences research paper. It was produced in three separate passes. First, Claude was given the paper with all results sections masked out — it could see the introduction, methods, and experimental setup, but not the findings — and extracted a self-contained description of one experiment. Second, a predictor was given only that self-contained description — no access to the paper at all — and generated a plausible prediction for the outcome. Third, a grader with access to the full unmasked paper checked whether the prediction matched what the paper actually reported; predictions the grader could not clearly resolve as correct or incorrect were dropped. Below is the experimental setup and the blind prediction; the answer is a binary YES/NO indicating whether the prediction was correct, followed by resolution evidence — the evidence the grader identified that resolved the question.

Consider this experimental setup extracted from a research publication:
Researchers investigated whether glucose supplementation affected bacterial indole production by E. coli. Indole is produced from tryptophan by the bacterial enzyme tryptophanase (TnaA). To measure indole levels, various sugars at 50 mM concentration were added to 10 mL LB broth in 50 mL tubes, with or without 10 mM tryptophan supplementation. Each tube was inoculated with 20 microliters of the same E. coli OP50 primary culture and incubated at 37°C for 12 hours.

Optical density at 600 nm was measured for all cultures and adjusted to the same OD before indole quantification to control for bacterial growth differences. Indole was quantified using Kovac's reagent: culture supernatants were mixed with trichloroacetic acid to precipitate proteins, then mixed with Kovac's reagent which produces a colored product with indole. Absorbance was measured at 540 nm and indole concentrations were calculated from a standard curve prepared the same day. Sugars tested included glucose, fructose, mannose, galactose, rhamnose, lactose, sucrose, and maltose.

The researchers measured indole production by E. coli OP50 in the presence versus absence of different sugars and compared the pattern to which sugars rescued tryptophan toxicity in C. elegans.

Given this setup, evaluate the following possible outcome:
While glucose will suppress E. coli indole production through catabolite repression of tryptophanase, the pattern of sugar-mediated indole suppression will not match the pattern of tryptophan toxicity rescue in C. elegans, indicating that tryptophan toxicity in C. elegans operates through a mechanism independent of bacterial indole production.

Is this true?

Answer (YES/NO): NO